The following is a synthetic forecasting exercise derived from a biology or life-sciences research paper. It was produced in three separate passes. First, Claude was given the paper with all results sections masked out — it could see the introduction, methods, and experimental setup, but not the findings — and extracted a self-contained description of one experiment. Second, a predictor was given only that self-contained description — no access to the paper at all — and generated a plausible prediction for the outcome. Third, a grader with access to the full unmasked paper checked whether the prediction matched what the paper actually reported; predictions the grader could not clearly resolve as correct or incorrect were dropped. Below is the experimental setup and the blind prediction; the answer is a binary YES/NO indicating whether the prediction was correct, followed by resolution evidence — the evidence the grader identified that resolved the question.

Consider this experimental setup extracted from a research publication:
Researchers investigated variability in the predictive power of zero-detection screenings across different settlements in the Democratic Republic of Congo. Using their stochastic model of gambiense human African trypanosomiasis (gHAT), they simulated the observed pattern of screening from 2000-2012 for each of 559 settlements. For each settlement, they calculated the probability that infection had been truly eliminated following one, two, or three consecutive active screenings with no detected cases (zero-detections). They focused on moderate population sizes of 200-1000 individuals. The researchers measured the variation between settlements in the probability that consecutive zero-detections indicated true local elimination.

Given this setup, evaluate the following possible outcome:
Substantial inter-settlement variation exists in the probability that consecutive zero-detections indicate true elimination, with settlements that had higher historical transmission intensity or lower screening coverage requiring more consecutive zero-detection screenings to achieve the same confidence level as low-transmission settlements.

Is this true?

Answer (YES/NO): NO